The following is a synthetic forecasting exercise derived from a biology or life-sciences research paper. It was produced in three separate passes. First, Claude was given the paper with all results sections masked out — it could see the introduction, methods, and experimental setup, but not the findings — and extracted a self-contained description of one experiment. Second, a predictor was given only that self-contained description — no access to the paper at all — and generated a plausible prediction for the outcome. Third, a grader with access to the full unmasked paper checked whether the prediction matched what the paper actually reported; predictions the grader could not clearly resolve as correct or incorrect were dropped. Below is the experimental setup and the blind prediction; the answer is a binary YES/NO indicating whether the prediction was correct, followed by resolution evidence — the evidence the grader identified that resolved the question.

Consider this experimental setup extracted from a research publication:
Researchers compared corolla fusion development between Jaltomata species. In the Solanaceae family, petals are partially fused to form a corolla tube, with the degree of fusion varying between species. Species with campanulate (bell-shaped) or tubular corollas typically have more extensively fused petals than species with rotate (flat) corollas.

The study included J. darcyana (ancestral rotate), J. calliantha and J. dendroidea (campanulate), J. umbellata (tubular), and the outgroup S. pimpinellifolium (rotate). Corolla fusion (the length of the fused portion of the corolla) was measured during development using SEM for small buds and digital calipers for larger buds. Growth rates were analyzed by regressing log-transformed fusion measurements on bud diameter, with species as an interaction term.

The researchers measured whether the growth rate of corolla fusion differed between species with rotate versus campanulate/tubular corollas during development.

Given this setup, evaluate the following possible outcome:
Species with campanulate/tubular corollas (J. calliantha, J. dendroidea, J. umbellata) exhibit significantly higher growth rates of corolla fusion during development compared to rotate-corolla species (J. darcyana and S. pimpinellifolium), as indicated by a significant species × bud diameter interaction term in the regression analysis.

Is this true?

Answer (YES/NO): YES